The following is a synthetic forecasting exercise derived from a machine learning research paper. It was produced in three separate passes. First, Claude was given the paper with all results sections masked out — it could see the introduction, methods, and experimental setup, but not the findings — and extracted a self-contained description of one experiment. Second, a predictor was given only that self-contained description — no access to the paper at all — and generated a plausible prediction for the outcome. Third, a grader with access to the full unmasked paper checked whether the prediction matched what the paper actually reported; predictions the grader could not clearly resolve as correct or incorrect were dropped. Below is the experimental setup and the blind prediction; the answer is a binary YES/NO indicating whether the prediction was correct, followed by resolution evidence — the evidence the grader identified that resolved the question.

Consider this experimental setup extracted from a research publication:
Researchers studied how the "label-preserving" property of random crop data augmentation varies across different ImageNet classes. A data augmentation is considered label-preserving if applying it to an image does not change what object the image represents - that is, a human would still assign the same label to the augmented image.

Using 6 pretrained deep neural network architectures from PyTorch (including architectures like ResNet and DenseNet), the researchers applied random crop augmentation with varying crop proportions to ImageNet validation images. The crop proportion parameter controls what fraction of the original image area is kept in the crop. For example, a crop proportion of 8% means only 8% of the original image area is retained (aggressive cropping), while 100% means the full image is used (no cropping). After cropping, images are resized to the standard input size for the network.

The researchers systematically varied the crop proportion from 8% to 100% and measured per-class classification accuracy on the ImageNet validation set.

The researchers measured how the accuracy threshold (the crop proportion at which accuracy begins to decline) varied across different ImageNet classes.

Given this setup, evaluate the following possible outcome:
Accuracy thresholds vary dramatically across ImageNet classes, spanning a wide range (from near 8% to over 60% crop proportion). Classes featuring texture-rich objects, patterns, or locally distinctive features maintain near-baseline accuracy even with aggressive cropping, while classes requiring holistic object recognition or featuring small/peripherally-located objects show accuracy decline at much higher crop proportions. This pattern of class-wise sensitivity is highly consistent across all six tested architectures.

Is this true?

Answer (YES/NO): NO